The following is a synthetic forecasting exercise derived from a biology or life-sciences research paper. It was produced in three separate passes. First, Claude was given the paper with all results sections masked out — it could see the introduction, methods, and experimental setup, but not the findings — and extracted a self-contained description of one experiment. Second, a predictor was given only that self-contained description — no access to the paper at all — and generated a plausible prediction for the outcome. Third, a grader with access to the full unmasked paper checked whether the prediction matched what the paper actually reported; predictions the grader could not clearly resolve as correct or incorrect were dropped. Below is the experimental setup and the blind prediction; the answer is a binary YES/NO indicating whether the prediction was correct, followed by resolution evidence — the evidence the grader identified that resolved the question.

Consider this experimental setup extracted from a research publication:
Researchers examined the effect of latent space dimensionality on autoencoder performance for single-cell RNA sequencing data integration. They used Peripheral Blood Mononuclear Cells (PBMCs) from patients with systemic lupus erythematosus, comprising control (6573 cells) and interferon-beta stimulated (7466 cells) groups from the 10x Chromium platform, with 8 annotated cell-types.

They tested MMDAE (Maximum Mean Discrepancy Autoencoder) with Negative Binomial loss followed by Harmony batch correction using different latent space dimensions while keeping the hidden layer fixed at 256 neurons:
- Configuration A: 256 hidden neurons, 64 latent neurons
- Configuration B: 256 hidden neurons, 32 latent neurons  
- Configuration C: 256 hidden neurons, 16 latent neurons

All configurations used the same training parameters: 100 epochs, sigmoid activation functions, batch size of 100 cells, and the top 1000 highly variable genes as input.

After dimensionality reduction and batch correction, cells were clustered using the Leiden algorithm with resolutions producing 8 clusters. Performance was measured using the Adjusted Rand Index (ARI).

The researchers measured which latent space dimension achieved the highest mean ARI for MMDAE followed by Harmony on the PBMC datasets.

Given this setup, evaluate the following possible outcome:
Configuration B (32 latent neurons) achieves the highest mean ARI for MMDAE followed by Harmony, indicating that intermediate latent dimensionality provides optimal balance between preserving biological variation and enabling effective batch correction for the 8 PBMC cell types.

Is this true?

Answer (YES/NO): YES